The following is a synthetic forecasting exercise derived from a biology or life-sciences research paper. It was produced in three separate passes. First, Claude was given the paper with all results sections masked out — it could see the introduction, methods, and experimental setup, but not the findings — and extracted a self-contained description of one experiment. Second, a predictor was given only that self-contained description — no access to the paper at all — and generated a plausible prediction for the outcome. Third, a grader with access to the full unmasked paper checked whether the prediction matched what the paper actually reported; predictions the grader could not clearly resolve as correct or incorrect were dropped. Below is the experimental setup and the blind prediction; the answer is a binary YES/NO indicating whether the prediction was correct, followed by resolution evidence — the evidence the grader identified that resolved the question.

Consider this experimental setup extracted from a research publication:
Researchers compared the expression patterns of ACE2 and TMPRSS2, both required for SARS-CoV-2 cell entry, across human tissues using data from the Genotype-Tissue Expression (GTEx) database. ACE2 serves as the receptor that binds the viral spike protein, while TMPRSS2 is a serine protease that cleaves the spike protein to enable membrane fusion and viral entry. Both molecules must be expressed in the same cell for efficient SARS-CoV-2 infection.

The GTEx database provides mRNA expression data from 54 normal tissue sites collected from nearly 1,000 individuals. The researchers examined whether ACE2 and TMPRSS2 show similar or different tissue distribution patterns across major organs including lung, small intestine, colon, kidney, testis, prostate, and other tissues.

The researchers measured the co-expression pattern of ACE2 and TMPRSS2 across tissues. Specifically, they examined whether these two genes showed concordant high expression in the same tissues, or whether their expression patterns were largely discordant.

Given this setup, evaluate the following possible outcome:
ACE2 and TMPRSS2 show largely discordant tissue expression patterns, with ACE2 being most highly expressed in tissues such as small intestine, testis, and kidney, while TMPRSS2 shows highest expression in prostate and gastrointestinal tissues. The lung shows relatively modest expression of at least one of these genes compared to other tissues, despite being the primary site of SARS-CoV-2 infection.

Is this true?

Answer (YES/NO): NO